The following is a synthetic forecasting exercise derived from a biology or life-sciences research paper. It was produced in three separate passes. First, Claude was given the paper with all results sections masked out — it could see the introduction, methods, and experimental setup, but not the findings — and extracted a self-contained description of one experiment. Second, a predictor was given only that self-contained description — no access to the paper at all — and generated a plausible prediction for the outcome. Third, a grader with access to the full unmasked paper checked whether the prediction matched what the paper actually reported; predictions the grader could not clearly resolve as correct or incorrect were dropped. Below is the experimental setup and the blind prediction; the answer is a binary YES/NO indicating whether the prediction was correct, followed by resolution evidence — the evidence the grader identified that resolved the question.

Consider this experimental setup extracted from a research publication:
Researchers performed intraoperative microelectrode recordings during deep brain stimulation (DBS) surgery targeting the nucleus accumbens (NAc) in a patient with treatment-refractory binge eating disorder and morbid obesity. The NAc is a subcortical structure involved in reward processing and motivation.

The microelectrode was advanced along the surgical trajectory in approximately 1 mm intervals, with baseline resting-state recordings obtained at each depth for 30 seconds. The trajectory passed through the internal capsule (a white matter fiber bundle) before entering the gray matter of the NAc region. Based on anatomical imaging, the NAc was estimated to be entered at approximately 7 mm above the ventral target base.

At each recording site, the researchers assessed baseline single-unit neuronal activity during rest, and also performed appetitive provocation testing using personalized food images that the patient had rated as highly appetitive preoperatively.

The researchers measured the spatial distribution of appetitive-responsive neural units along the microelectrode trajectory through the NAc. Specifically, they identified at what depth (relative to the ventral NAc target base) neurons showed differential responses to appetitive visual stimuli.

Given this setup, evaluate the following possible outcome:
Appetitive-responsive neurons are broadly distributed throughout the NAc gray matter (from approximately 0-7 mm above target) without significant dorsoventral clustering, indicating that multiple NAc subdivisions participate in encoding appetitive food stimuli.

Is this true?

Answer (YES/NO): NO